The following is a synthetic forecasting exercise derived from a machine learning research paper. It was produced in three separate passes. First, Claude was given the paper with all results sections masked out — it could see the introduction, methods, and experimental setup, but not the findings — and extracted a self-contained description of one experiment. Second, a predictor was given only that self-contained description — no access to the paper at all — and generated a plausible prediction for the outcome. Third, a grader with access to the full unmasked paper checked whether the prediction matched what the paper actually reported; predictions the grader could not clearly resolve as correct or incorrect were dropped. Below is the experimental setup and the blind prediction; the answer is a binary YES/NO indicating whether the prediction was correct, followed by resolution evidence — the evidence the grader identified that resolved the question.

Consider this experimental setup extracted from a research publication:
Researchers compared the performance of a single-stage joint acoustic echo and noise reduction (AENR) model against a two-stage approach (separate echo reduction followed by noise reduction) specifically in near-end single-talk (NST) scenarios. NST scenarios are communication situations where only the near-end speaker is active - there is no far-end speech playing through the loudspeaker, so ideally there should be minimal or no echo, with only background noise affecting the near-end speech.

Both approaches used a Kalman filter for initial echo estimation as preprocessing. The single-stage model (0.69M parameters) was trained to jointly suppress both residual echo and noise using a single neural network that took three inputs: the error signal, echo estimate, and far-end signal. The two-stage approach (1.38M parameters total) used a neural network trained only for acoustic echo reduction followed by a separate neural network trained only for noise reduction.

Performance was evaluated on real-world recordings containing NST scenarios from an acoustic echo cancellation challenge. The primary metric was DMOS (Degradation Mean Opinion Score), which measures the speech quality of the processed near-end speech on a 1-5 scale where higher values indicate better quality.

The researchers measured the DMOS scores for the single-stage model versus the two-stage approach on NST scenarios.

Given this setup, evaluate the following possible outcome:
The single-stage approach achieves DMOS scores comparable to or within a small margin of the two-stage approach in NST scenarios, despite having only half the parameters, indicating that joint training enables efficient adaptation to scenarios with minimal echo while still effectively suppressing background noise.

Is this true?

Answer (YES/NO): NO